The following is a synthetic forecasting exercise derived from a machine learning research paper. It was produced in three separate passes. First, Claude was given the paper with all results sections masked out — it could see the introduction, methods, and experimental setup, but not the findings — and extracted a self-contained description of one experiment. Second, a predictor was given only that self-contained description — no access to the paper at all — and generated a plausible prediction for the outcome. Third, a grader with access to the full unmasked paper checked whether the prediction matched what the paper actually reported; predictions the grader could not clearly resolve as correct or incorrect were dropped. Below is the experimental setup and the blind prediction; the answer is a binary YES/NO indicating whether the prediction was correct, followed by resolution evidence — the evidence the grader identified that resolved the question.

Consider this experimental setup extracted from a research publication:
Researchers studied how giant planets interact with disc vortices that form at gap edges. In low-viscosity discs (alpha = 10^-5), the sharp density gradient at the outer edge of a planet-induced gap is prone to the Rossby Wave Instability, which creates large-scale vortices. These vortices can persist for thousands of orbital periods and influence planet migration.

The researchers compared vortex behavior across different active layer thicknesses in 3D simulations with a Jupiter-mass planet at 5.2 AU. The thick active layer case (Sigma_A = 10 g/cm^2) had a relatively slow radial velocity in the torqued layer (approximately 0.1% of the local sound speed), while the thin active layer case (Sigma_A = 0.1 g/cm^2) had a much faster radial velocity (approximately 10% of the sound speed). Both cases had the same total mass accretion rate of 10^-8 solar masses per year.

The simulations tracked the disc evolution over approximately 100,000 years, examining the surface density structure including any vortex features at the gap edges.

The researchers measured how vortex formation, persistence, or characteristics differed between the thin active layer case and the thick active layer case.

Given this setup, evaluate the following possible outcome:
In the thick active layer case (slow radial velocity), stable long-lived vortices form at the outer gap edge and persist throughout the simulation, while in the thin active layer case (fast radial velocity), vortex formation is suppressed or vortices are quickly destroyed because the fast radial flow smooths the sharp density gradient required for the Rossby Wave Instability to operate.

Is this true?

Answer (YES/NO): NO